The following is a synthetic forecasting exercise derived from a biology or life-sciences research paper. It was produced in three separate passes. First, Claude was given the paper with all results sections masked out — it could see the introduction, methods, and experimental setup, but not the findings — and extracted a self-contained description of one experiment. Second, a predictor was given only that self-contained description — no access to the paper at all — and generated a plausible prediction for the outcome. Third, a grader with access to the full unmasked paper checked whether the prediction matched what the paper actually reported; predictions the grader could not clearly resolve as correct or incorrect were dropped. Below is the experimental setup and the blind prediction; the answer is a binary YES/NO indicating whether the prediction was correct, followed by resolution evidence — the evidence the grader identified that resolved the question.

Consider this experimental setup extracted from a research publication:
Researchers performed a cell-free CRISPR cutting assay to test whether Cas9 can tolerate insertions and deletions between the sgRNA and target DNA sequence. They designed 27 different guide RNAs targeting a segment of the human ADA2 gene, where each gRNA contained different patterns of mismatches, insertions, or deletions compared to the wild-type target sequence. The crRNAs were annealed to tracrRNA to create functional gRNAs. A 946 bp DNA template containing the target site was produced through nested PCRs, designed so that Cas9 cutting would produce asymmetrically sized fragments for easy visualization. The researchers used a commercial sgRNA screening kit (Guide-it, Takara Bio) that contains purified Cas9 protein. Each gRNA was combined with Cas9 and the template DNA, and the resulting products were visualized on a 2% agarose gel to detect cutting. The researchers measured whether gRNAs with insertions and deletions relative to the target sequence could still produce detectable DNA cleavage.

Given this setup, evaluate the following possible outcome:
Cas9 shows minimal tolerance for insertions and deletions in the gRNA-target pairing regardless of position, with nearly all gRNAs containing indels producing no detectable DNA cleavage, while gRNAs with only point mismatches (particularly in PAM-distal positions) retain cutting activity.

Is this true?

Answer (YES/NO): NO